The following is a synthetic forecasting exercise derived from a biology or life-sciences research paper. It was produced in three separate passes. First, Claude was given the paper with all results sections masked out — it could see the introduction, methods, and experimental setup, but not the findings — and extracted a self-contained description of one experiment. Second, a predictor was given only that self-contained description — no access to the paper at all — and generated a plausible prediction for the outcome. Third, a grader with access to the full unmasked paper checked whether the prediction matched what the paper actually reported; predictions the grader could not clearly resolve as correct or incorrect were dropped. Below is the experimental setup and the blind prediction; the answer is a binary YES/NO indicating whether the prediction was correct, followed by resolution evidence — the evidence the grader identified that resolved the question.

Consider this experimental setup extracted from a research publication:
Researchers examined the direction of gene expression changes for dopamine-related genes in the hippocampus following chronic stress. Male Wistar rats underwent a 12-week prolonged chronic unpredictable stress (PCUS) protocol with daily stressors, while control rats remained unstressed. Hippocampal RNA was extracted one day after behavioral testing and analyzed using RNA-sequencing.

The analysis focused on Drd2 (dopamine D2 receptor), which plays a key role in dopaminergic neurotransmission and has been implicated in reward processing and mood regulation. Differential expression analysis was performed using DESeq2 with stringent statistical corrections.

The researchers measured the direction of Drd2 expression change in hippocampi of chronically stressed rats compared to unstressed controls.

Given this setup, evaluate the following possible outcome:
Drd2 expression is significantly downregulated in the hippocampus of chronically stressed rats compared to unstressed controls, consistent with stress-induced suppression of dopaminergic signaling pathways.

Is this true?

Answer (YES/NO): YES